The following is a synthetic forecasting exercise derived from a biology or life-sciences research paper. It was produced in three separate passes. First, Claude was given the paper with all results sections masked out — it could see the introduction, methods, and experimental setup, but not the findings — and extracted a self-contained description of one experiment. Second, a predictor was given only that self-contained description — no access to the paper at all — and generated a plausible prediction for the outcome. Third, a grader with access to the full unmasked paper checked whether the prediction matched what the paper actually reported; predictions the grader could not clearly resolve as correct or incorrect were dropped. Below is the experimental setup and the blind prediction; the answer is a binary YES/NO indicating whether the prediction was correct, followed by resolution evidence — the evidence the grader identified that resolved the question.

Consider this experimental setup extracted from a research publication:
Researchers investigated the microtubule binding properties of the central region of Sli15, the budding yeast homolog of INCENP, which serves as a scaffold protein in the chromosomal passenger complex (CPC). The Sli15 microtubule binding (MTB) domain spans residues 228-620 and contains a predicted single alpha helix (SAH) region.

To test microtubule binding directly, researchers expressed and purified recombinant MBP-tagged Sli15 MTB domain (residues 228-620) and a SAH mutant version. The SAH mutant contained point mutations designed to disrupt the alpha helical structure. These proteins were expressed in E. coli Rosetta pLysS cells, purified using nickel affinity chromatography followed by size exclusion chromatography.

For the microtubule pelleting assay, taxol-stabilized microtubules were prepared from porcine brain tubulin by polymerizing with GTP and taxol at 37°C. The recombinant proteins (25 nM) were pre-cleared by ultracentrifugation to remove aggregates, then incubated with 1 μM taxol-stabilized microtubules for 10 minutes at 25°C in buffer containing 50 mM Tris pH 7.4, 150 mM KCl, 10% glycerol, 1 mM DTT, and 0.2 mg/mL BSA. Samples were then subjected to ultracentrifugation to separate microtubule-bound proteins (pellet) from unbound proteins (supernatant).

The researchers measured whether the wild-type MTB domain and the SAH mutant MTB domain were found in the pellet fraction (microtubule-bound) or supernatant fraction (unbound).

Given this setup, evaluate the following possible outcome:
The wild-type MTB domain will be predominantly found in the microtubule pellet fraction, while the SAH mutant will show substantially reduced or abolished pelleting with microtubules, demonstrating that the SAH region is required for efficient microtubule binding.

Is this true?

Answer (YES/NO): NO